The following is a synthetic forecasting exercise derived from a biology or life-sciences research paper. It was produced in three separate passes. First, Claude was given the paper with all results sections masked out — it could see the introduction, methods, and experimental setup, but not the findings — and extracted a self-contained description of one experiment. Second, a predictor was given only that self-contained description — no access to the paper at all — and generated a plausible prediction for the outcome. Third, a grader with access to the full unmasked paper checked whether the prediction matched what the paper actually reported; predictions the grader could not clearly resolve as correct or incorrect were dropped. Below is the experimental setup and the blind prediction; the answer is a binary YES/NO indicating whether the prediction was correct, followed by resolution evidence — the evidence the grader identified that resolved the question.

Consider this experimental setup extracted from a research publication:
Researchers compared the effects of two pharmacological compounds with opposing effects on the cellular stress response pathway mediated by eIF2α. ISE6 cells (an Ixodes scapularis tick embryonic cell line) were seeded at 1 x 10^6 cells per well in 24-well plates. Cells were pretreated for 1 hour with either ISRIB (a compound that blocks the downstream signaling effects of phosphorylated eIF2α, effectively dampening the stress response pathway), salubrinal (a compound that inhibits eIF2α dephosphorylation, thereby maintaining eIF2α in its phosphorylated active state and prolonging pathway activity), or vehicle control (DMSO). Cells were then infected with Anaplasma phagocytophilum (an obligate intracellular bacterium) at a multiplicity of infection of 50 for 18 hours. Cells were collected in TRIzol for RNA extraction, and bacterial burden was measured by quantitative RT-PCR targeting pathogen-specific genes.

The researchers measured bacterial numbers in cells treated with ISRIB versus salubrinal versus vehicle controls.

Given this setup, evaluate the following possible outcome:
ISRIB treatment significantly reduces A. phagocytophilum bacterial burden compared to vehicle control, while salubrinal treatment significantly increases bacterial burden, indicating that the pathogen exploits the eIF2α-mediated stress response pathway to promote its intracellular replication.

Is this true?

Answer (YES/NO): YES